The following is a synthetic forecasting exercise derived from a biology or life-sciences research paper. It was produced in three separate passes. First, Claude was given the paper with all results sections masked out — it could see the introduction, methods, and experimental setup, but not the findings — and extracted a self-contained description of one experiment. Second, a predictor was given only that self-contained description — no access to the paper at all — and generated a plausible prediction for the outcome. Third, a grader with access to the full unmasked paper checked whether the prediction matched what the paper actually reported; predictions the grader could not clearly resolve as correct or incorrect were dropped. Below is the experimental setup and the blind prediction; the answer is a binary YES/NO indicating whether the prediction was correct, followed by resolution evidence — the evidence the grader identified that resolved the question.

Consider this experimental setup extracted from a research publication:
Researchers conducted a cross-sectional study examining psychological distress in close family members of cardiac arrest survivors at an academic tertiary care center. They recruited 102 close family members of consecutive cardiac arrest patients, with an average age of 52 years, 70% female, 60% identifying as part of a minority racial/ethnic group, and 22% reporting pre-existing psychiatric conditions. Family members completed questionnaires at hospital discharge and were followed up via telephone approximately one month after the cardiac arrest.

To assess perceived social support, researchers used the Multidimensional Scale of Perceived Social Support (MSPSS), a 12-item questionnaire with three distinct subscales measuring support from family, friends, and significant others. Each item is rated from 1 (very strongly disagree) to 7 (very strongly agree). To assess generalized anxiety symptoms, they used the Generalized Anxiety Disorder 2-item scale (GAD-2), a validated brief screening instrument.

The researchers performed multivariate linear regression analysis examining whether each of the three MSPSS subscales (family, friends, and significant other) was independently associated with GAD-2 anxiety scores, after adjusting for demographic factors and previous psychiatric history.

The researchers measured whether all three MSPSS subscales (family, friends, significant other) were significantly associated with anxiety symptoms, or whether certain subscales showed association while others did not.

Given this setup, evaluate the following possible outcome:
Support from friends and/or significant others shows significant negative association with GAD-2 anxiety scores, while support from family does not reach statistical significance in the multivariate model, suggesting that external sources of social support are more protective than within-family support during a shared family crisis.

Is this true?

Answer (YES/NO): NO